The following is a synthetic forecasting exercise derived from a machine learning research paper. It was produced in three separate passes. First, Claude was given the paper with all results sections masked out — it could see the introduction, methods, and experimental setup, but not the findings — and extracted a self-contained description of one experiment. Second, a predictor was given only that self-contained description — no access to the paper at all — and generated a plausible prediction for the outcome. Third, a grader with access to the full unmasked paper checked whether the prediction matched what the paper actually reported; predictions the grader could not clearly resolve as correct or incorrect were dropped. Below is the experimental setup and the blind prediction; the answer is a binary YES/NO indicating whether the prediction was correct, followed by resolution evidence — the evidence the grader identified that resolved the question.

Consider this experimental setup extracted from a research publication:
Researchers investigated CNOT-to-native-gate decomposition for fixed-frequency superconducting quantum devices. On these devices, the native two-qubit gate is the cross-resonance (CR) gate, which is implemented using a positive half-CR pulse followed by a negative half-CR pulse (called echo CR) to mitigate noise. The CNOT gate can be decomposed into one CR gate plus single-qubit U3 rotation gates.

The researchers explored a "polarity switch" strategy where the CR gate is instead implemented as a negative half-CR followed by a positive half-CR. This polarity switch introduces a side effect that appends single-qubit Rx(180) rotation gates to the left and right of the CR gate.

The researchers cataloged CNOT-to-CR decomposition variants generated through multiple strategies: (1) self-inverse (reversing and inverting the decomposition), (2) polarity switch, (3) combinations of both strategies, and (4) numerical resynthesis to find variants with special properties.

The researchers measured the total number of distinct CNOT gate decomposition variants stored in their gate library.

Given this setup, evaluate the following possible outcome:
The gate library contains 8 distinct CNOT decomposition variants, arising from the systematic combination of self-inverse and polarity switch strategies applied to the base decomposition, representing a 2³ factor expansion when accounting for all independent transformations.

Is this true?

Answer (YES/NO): NO